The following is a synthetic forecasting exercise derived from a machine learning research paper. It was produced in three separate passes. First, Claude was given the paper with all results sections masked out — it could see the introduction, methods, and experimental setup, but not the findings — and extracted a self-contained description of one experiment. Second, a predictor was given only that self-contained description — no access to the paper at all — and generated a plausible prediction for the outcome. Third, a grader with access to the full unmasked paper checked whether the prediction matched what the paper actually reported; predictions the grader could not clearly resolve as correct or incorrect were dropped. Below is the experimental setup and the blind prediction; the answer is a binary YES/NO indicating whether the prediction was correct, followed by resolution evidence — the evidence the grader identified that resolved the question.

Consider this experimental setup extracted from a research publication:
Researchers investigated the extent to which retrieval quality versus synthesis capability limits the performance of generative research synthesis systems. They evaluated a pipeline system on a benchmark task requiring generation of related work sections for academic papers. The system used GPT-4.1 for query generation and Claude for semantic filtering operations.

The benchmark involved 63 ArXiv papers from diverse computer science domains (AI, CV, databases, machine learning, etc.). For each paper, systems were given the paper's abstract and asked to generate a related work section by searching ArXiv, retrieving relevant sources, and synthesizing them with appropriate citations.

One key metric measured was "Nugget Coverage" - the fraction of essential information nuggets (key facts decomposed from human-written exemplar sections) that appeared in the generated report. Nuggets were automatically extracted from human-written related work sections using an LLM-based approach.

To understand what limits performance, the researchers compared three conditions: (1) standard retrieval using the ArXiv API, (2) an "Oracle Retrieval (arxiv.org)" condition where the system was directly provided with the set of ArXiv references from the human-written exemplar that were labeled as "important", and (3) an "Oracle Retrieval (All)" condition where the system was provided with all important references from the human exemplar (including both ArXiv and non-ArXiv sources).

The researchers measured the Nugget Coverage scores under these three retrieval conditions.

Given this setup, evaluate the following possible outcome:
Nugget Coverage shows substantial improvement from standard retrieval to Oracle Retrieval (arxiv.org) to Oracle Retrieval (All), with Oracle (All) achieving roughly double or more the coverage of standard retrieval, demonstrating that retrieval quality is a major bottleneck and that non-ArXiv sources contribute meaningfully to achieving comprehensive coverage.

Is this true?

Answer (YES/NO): NO